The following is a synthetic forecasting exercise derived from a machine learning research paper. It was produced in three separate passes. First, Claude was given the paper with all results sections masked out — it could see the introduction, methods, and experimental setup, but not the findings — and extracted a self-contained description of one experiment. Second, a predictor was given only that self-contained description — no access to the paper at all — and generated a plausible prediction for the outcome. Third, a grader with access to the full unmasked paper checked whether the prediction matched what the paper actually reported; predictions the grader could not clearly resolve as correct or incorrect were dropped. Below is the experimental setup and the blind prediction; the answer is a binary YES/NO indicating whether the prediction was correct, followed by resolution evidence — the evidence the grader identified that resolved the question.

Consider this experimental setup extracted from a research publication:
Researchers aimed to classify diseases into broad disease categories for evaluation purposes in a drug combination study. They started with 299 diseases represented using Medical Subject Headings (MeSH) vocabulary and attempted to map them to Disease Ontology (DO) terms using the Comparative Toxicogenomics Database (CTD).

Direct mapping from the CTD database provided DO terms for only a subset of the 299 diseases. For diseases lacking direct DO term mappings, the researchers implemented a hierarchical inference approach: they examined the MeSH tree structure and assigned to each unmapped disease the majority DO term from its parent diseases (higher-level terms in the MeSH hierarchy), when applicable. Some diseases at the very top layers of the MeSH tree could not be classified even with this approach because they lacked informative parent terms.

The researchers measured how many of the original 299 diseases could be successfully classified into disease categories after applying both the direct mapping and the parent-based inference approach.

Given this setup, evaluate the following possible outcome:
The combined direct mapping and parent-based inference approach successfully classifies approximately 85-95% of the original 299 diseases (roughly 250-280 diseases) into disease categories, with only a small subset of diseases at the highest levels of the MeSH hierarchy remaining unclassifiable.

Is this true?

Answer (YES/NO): YES